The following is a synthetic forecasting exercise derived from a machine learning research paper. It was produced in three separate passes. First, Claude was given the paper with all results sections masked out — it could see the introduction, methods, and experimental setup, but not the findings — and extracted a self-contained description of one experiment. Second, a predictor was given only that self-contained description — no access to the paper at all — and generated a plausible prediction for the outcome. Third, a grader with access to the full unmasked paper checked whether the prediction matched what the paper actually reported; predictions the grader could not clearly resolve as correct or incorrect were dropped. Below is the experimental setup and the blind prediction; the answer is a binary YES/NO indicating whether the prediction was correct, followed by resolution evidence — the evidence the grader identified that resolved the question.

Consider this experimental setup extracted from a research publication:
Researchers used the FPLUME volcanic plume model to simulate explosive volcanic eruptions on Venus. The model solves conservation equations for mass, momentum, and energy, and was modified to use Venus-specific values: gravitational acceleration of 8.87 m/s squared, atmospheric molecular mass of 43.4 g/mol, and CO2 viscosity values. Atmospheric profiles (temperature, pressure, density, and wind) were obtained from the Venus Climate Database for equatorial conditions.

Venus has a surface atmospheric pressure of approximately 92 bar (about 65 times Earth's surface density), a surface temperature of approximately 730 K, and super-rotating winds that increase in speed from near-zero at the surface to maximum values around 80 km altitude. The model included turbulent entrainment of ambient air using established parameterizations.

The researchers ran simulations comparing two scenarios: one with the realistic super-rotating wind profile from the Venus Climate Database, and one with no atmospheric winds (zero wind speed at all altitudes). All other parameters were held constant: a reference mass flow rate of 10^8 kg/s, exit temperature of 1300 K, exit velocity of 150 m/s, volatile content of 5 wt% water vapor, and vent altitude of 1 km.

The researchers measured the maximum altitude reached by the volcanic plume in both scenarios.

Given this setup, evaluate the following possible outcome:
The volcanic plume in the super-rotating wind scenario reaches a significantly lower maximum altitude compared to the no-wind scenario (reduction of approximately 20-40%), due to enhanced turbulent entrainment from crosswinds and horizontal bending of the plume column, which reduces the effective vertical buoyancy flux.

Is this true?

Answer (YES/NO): NO